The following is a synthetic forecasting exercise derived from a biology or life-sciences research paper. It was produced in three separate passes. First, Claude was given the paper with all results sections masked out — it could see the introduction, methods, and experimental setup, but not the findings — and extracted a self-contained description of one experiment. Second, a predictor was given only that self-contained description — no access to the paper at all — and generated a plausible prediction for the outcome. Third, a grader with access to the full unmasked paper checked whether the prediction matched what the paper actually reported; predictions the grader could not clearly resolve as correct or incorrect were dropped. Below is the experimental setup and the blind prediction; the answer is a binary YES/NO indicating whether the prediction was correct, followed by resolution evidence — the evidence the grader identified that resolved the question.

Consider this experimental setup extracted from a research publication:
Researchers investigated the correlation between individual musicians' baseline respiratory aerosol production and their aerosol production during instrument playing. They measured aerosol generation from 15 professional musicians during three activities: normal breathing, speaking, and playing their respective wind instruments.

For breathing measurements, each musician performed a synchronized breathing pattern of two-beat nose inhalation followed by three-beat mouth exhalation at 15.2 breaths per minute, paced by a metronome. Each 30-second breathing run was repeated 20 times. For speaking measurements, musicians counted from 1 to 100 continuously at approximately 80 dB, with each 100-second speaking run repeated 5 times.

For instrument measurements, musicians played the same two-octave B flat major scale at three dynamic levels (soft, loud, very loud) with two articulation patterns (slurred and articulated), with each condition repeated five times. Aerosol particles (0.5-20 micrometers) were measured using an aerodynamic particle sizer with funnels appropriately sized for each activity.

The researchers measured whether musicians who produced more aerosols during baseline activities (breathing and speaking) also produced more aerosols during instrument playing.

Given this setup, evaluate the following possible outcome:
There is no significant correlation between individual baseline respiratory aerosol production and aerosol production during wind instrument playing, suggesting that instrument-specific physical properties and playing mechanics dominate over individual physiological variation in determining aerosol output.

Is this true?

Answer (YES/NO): NO